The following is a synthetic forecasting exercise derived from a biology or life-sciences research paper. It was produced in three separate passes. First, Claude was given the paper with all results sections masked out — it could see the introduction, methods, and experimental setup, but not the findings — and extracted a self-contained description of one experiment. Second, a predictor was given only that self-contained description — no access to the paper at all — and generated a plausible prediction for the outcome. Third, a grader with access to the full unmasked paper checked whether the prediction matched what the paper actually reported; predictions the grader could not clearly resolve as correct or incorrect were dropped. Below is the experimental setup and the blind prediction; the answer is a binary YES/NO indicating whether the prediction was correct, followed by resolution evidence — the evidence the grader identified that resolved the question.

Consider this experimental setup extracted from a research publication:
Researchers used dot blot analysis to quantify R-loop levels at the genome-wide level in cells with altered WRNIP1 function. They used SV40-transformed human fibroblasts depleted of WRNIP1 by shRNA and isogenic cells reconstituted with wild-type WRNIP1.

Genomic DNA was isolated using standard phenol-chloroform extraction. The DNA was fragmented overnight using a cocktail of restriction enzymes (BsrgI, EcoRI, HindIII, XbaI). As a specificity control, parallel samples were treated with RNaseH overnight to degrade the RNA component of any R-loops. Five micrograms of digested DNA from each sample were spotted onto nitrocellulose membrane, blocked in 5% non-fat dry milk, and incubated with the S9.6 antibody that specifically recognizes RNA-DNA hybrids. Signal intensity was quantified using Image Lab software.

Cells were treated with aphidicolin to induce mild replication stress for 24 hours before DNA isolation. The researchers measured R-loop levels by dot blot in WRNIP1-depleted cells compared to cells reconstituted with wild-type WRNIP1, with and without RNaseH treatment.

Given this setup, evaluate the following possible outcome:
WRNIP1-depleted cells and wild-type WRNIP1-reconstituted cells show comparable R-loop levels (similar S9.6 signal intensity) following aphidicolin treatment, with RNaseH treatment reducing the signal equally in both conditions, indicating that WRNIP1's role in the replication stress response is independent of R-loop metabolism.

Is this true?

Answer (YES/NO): NO